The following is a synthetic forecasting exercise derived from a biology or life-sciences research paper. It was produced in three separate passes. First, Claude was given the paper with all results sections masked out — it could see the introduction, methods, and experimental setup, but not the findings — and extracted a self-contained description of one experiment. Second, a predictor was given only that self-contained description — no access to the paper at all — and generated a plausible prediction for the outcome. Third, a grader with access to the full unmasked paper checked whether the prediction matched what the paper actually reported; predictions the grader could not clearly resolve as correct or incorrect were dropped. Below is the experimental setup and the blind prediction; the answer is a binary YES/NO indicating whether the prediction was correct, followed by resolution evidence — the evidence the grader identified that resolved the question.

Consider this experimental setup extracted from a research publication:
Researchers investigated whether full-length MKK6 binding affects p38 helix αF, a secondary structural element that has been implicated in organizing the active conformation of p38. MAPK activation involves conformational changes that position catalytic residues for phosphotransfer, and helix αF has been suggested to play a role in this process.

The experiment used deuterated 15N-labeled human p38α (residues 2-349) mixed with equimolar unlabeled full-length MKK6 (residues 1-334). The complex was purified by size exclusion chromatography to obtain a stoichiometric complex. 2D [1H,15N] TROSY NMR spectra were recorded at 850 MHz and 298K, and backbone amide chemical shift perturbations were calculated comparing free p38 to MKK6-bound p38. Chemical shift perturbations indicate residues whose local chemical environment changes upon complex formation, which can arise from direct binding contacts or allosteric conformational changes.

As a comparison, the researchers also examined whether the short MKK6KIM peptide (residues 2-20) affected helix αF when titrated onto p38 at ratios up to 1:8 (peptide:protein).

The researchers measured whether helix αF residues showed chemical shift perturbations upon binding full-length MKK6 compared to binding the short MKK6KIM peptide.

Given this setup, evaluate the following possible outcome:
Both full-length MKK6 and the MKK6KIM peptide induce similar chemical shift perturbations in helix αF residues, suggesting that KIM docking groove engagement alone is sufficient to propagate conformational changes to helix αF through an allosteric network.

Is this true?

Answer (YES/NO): NO